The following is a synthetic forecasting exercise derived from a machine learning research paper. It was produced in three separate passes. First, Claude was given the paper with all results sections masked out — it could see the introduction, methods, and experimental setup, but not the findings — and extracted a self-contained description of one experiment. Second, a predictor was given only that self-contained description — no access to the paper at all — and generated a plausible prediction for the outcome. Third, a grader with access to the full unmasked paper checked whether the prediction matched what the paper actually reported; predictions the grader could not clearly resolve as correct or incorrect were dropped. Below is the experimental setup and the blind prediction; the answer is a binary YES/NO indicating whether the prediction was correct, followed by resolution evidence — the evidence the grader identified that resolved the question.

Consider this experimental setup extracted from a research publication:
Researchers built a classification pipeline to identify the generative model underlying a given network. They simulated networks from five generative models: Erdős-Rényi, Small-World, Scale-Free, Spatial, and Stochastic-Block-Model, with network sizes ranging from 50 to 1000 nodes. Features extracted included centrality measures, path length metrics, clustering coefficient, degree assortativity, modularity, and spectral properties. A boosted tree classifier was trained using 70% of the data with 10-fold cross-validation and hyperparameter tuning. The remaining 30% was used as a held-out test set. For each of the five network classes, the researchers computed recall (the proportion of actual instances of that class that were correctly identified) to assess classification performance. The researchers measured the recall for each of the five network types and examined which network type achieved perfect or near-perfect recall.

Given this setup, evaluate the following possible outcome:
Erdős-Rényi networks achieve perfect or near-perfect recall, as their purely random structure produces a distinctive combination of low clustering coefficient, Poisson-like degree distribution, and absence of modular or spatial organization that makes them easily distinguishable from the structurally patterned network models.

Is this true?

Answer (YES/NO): YES